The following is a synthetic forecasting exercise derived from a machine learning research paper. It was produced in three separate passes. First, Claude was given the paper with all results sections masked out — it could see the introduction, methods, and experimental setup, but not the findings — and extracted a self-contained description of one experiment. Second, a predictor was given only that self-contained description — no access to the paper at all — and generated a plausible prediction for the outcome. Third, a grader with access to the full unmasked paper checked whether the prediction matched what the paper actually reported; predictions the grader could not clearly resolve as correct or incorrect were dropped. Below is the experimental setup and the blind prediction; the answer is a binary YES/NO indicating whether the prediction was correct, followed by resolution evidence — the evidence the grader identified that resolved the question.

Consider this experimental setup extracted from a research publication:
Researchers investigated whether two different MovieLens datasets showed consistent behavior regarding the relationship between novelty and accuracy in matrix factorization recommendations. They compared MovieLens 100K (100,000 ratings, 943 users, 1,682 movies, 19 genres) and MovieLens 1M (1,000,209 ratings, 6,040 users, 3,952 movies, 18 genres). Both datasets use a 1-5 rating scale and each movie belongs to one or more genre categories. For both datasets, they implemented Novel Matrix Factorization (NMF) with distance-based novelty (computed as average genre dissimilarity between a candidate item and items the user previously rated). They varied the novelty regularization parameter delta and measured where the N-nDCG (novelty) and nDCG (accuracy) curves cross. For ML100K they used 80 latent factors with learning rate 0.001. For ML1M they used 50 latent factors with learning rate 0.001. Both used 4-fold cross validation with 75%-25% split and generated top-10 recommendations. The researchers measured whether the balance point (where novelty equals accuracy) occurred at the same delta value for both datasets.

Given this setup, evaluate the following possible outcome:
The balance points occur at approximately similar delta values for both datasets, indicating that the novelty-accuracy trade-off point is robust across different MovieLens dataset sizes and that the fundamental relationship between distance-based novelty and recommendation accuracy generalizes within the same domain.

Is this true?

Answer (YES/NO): YES